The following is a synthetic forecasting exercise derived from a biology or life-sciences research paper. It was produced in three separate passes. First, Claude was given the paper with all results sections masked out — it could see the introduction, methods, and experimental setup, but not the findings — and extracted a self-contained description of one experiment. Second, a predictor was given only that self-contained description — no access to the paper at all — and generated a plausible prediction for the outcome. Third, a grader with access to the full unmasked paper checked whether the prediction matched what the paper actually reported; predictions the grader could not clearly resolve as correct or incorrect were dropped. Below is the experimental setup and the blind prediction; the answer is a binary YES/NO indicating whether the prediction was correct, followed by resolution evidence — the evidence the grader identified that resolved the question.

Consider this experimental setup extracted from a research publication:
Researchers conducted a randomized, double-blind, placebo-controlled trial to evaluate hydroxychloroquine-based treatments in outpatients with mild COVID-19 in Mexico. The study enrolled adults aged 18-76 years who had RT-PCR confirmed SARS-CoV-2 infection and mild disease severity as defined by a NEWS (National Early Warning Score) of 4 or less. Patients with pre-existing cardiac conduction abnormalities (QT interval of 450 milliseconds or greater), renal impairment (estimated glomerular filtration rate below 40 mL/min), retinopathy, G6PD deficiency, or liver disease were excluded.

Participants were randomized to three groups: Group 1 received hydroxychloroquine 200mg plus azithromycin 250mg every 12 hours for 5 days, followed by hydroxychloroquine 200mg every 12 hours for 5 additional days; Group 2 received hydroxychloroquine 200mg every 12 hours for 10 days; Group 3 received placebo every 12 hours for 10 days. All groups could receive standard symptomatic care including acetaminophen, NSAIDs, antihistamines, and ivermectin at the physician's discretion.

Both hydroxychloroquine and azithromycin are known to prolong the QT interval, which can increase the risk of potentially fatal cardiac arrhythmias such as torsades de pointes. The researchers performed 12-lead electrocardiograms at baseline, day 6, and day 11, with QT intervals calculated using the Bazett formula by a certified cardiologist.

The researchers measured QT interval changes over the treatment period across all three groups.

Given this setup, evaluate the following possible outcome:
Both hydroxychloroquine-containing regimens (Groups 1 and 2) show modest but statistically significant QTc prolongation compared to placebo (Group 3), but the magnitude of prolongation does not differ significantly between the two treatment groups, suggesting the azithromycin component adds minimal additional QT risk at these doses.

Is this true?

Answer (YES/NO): NO